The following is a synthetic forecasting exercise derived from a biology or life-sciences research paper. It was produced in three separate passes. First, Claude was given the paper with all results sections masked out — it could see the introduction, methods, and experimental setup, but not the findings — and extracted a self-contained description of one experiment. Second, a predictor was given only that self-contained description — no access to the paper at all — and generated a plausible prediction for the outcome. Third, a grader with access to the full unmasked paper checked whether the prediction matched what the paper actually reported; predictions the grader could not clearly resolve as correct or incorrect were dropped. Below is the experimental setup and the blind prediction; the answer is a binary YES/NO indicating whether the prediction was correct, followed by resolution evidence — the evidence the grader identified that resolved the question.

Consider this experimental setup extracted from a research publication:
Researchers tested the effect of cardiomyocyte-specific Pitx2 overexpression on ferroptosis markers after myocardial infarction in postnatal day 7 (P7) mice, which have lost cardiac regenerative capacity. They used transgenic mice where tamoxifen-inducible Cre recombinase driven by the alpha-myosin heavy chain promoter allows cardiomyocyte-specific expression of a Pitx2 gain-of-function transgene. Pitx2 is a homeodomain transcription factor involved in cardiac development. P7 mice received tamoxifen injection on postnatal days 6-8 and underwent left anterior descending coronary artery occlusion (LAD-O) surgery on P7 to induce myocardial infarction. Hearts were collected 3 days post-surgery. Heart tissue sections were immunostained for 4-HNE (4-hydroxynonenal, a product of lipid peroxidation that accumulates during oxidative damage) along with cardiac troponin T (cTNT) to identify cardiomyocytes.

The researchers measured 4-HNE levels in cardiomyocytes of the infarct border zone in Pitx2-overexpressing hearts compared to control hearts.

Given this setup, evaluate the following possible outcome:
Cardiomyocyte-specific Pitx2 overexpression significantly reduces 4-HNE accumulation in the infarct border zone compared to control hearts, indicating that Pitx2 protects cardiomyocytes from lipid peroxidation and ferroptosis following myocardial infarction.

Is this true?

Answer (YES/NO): YES